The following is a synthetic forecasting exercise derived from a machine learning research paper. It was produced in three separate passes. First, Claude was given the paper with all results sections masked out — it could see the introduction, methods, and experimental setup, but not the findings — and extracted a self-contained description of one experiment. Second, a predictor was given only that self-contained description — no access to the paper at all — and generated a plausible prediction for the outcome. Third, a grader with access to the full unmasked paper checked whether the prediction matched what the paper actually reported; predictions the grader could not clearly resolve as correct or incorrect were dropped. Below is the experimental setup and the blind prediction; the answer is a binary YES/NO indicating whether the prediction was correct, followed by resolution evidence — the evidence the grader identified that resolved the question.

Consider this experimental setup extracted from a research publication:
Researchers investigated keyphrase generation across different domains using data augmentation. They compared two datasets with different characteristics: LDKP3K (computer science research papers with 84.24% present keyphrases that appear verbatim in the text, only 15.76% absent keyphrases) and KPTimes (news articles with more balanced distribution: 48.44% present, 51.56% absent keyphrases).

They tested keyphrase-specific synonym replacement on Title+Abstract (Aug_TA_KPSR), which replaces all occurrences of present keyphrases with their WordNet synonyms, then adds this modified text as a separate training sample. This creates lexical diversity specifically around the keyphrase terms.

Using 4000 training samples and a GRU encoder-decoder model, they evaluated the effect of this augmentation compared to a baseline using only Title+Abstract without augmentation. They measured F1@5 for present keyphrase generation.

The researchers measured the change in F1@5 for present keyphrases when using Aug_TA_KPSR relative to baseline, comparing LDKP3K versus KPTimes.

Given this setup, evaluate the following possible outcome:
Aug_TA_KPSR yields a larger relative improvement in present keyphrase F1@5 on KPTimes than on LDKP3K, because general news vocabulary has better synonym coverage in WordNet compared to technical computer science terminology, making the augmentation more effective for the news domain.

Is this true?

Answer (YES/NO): NO